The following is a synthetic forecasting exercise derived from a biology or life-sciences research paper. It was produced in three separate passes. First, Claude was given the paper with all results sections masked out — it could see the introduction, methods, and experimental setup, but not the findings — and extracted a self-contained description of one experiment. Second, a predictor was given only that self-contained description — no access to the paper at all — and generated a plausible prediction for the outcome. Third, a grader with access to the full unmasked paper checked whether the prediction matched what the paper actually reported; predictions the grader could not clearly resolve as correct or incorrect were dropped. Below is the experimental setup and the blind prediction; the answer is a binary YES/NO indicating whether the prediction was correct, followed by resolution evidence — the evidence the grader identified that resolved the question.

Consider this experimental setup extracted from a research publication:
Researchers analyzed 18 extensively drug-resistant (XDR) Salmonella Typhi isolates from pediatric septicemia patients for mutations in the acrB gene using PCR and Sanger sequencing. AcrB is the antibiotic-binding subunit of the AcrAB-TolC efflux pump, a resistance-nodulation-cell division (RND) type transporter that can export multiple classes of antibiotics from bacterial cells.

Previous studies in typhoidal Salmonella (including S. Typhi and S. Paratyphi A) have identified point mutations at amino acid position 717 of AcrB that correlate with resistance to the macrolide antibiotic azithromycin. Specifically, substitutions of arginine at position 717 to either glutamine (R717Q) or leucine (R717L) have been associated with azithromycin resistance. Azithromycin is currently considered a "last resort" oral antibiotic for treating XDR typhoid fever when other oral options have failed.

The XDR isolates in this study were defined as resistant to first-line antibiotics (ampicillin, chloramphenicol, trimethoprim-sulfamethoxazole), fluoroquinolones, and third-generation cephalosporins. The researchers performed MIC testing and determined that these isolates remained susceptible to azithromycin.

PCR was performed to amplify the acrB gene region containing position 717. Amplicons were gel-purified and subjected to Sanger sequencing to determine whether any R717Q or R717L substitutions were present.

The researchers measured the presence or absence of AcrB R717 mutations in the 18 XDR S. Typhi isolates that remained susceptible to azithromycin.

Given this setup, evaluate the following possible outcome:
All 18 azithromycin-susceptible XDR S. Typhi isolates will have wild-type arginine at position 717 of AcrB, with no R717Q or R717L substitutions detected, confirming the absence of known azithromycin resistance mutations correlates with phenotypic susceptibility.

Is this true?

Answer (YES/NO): YES